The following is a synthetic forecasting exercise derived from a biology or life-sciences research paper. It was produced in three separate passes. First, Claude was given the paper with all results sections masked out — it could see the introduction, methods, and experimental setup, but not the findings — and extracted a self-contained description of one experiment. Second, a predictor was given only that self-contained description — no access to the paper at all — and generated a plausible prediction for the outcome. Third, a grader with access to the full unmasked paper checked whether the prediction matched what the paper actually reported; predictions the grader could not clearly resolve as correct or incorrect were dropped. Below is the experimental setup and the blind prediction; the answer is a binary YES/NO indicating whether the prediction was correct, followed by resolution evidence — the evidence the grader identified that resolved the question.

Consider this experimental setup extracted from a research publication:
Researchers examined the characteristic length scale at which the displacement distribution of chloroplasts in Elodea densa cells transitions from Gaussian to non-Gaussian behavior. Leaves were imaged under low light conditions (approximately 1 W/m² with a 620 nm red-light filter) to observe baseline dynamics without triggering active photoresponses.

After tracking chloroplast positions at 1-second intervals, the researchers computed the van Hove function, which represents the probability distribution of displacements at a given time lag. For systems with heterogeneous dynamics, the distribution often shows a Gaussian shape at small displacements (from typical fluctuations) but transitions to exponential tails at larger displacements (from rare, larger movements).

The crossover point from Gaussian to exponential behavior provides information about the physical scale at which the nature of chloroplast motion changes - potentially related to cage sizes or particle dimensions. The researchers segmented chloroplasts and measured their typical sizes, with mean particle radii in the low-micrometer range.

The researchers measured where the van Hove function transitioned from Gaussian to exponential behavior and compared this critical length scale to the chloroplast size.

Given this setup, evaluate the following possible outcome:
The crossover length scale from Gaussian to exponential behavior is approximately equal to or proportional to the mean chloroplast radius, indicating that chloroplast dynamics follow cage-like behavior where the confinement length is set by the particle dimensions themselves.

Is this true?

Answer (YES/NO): YES